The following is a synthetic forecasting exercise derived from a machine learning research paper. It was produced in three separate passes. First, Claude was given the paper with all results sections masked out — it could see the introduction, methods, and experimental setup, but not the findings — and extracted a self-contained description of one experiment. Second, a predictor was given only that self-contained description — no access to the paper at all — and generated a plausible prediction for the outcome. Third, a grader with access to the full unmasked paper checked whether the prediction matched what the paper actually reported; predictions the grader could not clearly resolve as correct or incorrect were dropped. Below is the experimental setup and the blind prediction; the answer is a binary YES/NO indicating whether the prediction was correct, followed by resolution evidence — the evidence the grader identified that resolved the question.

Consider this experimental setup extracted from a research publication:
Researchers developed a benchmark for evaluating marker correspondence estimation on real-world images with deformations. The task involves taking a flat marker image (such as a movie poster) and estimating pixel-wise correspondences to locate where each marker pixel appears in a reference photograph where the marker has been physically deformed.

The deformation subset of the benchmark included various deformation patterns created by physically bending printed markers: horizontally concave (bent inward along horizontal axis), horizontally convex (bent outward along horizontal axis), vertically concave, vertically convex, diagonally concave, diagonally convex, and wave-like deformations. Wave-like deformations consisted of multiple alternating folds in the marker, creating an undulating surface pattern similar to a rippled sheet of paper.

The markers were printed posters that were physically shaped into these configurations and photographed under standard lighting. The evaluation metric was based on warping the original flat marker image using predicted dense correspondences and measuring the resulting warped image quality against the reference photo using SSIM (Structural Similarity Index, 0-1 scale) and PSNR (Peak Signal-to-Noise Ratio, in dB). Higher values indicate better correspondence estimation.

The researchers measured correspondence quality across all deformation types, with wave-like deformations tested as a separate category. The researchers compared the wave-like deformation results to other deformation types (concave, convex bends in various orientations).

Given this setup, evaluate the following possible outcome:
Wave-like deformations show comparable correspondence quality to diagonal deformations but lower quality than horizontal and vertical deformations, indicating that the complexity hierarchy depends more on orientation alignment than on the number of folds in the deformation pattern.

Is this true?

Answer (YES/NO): NO